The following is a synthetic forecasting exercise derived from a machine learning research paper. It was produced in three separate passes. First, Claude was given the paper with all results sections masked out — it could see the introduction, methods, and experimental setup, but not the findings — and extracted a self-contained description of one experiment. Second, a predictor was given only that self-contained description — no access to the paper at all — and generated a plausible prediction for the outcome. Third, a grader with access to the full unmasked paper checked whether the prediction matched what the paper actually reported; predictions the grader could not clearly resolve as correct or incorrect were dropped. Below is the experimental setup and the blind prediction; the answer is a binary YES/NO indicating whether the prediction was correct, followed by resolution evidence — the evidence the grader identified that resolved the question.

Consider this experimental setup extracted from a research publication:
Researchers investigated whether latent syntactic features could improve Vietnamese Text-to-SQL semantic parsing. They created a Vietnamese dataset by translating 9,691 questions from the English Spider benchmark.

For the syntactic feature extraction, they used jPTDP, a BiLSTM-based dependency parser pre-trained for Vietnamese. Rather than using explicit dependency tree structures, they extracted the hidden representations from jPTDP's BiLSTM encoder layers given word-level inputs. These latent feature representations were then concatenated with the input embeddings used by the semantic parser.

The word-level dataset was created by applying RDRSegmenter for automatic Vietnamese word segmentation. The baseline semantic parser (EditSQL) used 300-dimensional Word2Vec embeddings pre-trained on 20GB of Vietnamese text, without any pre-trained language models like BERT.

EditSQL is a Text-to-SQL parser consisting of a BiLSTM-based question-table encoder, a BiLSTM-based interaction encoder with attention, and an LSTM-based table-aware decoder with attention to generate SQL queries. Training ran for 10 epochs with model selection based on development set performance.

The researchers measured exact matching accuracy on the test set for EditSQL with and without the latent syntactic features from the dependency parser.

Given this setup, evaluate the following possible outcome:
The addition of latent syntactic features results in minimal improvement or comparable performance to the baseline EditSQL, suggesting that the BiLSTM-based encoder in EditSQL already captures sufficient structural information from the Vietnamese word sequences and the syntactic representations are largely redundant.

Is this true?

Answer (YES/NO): NO